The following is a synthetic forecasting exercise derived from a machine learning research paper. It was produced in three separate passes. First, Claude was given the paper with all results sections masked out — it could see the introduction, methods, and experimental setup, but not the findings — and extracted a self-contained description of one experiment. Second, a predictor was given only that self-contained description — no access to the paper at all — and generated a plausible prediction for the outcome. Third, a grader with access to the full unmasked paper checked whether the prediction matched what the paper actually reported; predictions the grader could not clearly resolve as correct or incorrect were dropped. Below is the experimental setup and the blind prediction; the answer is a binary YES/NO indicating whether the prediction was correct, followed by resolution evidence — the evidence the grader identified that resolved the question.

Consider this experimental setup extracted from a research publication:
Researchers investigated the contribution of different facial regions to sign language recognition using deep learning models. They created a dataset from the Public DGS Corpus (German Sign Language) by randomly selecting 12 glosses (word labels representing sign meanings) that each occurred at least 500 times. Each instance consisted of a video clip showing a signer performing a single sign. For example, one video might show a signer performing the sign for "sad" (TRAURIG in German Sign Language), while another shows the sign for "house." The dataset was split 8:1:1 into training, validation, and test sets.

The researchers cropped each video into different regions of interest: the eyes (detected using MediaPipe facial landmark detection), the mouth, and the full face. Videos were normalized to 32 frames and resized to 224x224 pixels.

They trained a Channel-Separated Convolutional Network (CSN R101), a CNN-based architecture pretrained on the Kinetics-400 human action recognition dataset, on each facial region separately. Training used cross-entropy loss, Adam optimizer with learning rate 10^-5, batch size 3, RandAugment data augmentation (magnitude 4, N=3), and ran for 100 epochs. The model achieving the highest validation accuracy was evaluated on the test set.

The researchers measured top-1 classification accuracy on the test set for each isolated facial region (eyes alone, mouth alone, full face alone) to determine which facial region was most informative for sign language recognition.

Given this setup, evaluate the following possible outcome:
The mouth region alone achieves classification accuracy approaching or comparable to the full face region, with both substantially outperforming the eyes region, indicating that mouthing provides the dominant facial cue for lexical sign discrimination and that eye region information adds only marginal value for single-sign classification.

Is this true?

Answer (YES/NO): NO